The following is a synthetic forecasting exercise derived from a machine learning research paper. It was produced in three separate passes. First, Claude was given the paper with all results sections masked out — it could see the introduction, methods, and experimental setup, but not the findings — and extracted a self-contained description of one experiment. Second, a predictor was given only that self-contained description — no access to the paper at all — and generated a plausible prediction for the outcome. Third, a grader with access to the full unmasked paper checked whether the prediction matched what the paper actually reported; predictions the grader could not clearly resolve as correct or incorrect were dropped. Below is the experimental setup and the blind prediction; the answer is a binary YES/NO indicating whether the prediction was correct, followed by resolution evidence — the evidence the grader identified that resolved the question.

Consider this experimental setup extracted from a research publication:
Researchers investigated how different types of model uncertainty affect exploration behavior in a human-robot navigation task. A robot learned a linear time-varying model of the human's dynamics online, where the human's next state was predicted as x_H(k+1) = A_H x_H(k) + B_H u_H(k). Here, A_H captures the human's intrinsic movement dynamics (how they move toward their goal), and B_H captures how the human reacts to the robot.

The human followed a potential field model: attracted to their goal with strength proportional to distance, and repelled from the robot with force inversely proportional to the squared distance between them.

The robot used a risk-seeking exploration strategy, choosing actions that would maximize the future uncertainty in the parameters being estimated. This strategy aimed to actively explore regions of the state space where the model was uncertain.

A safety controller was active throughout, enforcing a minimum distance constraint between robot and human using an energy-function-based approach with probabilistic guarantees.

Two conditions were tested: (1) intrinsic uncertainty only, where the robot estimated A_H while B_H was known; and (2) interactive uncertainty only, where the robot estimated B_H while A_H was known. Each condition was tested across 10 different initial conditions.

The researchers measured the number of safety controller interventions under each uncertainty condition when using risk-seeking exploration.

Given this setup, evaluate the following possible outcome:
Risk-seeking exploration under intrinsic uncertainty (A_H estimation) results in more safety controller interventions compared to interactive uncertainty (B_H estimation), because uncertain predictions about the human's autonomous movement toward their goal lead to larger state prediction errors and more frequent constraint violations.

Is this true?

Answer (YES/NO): NO